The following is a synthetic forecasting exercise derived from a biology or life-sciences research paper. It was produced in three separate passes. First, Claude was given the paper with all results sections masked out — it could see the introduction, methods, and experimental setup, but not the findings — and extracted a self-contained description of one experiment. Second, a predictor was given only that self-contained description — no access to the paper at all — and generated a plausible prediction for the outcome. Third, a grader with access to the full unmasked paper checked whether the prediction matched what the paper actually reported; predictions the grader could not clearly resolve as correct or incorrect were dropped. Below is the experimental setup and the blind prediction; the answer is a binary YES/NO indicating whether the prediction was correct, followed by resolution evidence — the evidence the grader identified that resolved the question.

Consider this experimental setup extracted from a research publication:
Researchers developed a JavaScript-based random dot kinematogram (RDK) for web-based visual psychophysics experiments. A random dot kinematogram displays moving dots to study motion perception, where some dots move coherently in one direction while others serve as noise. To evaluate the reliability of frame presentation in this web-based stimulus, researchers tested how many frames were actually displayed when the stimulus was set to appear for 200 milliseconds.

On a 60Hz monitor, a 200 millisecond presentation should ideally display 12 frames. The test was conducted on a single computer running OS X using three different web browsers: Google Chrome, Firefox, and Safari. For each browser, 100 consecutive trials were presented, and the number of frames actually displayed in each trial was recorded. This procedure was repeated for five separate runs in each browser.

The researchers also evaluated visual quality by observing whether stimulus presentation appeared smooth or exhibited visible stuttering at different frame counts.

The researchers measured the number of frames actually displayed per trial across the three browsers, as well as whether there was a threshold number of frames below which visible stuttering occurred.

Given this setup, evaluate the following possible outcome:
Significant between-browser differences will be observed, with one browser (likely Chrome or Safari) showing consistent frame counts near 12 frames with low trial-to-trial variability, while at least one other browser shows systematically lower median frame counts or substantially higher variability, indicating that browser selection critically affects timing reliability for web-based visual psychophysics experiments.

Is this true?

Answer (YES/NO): YES